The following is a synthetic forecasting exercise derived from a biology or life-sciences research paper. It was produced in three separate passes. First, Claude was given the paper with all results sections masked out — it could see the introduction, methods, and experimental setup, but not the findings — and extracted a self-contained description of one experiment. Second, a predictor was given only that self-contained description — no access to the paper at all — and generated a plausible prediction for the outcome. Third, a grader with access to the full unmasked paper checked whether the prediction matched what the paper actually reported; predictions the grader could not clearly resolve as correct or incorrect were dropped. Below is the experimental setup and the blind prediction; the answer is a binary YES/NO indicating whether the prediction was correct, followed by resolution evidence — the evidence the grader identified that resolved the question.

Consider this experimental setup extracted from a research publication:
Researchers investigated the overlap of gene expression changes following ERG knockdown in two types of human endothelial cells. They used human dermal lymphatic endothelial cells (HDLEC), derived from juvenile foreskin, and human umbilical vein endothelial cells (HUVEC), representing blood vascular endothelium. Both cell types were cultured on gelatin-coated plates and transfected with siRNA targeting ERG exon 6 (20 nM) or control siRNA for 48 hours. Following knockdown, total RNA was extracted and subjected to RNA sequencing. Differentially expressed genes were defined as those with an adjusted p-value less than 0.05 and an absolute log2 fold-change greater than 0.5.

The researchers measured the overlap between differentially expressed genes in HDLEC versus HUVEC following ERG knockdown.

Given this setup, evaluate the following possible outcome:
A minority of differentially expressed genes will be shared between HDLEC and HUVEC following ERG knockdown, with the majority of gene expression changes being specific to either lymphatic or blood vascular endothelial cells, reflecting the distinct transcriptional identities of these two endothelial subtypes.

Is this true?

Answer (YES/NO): YES